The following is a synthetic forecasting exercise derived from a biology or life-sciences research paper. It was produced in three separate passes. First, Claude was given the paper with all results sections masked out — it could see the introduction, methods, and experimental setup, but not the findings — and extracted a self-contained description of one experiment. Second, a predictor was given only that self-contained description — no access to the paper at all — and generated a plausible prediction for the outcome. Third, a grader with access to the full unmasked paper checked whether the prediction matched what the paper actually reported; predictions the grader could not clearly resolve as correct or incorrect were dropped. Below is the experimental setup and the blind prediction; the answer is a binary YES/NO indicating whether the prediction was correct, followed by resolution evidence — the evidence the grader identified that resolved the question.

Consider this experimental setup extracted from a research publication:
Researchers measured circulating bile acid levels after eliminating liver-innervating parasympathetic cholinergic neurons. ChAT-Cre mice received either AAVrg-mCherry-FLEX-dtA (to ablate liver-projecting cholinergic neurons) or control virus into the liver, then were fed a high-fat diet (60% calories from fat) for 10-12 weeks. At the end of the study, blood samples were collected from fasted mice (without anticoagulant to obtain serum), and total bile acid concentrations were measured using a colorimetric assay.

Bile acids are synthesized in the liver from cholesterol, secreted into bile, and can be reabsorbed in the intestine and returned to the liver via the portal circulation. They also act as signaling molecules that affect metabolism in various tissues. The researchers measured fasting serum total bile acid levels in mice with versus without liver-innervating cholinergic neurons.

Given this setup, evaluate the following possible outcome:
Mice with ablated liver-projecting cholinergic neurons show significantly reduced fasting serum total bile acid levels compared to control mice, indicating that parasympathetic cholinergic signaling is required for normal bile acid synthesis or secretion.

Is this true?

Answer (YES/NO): NO